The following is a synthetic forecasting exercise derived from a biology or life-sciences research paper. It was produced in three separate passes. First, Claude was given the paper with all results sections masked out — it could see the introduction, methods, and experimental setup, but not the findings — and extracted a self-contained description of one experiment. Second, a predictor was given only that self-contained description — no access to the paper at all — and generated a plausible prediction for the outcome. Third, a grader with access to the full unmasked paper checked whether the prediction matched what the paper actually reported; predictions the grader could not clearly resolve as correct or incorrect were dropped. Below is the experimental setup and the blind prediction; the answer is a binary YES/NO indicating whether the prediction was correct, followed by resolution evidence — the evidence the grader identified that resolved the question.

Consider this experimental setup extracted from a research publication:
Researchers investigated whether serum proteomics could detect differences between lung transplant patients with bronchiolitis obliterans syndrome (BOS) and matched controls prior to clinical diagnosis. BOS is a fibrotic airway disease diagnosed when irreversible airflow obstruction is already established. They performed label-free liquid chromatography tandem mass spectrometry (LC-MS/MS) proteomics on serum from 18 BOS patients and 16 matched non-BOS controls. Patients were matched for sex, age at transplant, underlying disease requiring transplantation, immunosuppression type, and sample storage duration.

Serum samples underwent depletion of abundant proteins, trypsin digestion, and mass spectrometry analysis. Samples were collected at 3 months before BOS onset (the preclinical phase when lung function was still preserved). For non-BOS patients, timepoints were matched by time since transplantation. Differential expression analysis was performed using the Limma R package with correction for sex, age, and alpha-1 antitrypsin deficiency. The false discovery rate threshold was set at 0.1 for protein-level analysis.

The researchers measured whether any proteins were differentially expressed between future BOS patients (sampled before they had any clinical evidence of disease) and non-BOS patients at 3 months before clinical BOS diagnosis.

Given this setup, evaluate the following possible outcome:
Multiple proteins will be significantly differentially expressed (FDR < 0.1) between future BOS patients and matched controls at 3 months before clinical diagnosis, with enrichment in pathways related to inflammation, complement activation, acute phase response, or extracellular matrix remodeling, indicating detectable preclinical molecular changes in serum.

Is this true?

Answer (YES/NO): NO